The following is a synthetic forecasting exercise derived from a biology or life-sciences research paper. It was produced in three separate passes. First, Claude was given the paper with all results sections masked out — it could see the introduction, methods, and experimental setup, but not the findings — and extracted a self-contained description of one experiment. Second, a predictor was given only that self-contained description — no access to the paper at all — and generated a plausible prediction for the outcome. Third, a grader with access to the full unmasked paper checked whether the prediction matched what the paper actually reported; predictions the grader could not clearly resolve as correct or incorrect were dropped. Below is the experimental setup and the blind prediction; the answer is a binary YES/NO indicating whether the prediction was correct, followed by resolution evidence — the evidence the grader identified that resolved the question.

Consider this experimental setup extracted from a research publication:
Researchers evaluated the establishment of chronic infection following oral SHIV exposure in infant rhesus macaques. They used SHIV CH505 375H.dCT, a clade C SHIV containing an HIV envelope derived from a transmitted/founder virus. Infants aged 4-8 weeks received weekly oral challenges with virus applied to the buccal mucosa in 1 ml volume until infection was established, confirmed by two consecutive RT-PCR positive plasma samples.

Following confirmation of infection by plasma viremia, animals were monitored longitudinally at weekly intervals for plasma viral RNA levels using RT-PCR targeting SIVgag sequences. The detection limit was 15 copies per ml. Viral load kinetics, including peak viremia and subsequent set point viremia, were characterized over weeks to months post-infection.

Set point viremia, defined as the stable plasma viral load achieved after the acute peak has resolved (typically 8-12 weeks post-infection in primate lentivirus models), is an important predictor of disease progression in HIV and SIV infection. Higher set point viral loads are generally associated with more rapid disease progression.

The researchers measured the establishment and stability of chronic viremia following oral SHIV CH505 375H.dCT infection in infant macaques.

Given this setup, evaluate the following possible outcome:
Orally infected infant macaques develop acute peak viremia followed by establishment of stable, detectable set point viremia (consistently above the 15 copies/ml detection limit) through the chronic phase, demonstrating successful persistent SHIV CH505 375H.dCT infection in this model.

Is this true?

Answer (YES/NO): NO